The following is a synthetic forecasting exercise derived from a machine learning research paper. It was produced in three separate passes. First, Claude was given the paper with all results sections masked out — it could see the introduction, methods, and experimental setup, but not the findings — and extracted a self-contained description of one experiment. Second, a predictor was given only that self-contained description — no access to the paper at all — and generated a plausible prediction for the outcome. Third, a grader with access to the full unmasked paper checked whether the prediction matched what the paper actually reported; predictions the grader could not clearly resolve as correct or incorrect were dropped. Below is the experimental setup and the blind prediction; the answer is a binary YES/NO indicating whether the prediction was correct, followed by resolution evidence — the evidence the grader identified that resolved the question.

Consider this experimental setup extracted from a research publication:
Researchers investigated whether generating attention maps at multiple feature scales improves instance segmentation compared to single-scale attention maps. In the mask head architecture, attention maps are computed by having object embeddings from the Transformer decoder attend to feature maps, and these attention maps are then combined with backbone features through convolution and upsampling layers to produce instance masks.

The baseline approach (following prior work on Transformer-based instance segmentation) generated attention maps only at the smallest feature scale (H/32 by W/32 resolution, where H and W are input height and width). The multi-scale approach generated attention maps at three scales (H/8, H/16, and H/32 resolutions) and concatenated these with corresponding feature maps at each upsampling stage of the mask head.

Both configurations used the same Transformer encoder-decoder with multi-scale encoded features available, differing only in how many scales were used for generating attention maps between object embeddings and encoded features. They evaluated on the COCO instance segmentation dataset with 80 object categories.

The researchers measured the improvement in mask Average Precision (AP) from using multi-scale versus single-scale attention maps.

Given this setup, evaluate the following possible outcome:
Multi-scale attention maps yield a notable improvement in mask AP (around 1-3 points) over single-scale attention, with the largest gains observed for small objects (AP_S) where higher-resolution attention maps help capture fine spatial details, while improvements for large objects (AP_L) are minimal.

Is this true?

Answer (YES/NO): NO